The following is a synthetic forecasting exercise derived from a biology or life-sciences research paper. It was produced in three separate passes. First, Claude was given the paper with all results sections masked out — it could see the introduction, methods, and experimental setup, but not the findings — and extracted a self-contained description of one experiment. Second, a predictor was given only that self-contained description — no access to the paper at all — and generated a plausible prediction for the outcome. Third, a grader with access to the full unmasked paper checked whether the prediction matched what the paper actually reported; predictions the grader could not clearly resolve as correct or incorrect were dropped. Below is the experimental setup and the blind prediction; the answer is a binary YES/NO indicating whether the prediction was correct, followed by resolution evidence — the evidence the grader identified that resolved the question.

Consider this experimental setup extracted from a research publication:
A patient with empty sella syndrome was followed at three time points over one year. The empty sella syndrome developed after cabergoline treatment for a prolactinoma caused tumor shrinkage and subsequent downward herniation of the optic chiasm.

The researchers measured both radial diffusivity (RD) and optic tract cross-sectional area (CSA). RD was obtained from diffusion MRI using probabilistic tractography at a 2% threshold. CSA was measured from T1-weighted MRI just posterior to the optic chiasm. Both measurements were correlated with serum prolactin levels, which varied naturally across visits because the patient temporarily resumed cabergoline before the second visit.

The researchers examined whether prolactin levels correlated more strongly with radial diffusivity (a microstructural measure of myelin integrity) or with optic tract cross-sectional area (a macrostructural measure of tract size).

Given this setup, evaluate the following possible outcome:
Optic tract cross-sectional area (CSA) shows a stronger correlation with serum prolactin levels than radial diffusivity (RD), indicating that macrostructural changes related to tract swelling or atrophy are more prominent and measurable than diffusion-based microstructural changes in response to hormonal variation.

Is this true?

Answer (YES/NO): NO